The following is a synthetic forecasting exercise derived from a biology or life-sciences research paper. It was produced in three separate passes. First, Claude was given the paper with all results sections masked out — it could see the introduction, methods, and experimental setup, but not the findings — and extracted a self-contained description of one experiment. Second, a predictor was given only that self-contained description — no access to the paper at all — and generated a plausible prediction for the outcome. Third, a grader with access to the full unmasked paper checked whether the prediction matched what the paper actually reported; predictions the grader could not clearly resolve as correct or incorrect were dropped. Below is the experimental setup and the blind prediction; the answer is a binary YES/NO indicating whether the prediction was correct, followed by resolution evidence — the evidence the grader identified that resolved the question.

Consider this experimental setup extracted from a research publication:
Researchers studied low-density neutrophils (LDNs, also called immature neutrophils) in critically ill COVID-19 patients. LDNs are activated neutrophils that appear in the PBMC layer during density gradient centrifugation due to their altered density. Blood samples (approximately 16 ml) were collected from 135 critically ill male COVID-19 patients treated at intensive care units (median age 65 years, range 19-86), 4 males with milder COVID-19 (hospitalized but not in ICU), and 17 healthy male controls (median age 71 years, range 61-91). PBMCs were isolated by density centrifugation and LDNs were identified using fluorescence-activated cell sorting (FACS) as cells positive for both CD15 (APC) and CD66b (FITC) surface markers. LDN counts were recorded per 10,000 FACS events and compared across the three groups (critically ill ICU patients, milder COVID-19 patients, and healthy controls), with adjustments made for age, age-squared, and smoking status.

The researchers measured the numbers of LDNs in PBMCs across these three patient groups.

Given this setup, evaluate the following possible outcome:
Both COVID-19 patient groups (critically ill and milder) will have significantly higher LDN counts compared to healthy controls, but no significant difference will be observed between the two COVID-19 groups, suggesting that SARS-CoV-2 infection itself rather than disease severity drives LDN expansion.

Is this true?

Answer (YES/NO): NO